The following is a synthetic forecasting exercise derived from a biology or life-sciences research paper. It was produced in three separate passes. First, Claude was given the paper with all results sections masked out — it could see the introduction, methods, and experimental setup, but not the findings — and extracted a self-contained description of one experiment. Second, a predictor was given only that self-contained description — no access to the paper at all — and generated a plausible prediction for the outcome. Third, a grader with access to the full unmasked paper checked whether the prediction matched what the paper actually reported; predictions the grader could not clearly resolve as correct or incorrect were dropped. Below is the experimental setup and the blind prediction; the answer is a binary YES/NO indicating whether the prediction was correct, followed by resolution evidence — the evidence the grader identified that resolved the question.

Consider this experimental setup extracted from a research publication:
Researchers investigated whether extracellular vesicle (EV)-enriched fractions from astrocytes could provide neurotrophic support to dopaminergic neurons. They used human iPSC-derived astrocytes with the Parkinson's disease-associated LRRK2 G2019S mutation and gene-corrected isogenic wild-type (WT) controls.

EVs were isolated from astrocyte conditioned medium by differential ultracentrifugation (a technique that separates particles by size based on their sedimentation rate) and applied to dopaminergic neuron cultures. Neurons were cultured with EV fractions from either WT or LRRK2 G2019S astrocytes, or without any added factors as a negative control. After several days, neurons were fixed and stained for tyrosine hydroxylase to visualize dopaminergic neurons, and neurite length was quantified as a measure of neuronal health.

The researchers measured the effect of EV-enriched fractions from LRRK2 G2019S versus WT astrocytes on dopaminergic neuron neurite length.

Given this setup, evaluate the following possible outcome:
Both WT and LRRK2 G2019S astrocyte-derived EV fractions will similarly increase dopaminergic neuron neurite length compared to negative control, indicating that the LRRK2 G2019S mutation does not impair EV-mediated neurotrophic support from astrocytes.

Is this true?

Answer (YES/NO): NO